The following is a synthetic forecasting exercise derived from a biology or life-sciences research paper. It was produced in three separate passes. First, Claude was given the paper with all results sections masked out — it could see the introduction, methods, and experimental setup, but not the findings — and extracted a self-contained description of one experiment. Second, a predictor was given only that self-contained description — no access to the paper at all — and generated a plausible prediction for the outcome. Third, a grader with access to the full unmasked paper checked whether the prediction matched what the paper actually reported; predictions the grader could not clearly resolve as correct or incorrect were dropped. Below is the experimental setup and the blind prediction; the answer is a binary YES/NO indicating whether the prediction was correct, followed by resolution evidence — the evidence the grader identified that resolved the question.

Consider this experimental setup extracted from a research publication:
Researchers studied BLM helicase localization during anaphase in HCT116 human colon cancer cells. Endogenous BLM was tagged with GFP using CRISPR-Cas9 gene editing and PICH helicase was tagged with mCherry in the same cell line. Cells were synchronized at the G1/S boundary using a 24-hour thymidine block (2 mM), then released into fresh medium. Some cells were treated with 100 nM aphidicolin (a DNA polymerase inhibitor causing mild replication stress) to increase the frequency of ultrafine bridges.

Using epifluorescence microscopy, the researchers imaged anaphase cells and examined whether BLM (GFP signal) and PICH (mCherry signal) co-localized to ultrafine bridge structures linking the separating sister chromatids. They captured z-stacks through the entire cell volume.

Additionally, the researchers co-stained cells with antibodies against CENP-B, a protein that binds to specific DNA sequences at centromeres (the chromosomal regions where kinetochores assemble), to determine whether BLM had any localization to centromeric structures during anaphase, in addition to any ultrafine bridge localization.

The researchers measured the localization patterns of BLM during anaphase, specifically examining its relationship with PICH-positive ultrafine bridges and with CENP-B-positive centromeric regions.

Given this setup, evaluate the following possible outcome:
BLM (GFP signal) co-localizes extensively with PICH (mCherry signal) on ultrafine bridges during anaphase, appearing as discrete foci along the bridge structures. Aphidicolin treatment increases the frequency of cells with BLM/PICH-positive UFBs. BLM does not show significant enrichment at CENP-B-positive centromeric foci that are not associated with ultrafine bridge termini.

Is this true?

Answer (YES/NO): NO